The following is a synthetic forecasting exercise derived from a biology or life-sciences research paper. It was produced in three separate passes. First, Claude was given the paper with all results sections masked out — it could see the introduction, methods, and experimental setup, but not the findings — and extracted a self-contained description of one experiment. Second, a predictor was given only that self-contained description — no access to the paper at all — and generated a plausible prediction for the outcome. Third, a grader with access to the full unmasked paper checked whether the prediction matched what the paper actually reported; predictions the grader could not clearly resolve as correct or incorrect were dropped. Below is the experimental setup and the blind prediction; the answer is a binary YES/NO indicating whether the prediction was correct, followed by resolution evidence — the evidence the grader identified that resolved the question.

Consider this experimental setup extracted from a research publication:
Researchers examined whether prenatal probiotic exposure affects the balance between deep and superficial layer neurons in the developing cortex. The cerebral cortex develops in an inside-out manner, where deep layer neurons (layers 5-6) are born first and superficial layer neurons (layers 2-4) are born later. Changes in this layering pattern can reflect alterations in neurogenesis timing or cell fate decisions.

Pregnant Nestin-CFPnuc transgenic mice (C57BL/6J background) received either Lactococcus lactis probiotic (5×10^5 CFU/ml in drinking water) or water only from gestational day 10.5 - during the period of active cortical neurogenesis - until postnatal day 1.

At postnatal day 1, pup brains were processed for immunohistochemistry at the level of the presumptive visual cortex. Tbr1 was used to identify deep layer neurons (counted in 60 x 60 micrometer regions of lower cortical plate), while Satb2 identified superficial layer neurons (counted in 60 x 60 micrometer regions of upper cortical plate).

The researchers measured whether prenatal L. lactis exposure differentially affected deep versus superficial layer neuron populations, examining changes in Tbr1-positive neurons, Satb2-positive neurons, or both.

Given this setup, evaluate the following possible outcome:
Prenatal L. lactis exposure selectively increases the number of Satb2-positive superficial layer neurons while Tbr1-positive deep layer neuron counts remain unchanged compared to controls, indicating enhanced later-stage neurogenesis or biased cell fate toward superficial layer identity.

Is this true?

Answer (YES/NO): NO